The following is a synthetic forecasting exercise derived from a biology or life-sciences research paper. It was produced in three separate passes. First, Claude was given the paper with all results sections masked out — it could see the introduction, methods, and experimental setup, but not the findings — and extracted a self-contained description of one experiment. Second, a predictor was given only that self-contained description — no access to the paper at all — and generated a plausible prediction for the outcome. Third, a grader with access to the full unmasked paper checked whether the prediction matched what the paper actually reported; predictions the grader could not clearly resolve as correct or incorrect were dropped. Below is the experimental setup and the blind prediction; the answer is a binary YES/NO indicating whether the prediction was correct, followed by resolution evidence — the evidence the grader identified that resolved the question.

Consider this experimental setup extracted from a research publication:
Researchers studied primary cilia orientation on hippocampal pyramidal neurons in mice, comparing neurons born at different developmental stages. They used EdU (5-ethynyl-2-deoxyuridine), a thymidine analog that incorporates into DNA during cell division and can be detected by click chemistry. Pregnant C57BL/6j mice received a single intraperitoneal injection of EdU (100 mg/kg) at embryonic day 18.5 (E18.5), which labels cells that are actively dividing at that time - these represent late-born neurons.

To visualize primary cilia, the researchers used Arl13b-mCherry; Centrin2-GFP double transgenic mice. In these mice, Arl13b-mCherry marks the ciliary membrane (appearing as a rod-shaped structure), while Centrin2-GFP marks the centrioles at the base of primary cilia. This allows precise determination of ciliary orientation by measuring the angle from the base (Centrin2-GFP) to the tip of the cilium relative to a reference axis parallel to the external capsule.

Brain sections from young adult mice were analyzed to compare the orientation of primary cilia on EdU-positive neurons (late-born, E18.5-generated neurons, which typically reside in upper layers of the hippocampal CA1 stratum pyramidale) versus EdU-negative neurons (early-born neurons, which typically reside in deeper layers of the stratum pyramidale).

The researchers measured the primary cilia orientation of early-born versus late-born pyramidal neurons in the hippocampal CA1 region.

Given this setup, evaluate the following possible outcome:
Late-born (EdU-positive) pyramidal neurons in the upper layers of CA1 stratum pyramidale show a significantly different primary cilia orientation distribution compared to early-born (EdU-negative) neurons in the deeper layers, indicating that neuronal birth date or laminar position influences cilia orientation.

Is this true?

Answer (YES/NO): YES